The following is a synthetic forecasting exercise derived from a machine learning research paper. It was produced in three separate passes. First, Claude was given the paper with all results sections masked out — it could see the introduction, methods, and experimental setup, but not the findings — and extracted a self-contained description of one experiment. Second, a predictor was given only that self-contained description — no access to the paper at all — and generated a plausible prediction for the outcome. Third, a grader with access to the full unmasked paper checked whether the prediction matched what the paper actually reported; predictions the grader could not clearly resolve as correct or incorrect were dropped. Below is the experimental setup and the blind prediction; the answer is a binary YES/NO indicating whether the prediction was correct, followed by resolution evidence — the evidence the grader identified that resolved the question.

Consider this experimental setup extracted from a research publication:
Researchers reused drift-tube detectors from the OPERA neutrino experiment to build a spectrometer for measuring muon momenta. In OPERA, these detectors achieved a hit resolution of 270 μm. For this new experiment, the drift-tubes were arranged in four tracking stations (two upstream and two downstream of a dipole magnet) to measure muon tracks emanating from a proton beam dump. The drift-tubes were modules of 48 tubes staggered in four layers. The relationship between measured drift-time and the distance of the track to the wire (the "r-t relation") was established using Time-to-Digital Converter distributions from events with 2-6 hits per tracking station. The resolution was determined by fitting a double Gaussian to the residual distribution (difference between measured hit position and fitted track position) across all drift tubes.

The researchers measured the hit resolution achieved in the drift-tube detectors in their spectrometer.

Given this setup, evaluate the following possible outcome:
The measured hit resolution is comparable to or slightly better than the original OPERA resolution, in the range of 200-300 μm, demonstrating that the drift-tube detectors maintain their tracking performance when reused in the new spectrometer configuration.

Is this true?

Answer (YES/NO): NO